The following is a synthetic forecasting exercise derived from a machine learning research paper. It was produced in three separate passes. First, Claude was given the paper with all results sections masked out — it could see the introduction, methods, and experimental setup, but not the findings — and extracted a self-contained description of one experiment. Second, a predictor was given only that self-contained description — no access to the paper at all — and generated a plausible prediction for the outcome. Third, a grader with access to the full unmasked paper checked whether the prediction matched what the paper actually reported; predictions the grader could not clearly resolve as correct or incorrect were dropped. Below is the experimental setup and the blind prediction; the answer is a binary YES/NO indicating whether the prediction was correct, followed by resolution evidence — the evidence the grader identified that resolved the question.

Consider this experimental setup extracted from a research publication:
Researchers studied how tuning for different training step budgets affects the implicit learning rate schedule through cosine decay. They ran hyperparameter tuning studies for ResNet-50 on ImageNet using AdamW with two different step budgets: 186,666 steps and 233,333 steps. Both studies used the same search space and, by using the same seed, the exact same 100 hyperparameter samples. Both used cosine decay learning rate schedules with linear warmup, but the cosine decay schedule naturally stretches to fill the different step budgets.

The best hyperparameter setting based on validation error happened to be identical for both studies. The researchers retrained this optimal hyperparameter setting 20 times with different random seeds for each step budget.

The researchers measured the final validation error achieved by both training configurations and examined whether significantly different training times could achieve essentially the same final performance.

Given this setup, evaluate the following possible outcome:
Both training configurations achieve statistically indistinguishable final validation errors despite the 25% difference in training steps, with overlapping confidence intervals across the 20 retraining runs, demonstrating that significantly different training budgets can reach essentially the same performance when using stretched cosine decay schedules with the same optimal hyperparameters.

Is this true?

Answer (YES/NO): YES